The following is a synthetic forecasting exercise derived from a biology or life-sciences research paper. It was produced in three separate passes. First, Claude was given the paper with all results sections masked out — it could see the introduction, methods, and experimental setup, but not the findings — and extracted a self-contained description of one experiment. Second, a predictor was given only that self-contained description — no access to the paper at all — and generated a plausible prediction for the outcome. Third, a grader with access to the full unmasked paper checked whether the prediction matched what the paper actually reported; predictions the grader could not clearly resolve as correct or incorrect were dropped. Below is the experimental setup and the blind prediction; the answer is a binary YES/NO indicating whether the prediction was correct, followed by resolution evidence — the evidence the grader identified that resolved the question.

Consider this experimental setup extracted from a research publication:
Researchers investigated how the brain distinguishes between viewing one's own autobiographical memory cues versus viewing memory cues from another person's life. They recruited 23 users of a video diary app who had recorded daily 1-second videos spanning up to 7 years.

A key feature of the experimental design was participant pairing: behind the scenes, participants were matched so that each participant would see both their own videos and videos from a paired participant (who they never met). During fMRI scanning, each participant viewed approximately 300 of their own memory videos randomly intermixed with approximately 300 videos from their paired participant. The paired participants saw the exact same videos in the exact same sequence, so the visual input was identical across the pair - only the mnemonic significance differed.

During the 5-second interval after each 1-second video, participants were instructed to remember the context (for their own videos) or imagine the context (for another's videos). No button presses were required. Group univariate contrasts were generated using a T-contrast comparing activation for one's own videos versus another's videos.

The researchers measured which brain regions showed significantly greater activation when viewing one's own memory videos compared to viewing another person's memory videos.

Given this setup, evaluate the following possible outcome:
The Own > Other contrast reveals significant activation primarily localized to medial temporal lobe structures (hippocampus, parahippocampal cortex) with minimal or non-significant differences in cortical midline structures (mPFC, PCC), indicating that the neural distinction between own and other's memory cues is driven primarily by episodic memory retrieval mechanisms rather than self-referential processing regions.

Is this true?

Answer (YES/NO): NO